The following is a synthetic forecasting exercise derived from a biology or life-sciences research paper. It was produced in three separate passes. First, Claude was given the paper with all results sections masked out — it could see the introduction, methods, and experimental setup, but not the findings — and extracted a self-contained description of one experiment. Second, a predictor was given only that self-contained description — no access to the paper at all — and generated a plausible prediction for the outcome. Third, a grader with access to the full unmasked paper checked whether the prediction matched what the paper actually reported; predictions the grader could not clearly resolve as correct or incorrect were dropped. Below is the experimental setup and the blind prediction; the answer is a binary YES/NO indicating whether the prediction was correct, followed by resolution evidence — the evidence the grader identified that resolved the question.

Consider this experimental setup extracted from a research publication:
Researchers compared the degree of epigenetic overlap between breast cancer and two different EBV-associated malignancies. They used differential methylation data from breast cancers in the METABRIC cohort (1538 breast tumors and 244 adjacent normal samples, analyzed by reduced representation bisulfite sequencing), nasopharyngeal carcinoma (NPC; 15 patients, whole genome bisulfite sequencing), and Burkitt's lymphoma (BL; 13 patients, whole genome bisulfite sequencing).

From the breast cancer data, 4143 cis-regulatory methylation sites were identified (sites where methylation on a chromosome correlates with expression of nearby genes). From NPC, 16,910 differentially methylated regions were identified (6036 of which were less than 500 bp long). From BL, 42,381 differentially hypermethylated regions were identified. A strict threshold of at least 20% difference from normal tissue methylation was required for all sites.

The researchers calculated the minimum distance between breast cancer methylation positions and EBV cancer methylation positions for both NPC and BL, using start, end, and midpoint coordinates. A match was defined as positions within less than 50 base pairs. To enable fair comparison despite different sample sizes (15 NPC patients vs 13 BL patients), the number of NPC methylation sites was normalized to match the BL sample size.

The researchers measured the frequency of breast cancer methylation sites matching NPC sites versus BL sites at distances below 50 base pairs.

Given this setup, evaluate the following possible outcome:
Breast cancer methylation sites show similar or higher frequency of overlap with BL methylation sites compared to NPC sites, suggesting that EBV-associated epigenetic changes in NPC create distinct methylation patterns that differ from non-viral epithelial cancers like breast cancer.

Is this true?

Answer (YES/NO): NO